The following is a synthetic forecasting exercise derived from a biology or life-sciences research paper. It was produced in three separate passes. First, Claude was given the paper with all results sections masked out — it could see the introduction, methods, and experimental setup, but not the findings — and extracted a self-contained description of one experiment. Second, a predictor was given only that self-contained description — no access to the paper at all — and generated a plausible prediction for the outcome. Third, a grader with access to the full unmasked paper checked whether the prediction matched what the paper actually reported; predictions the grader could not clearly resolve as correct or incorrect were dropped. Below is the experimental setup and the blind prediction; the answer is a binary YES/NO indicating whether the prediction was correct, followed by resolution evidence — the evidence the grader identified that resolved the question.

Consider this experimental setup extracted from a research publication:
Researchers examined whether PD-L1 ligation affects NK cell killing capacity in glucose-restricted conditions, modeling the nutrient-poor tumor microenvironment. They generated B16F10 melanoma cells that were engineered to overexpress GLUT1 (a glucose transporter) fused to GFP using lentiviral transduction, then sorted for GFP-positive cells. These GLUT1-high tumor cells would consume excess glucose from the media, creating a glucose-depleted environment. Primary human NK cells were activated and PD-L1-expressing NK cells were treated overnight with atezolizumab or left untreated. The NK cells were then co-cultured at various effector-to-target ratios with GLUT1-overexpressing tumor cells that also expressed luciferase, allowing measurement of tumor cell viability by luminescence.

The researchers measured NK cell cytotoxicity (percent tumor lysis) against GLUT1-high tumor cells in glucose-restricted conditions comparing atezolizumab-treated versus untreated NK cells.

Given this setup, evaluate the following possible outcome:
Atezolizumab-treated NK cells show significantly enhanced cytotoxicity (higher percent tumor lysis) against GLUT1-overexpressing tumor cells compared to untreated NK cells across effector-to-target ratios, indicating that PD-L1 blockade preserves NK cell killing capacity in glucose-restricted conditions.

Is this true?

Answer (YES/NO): NO